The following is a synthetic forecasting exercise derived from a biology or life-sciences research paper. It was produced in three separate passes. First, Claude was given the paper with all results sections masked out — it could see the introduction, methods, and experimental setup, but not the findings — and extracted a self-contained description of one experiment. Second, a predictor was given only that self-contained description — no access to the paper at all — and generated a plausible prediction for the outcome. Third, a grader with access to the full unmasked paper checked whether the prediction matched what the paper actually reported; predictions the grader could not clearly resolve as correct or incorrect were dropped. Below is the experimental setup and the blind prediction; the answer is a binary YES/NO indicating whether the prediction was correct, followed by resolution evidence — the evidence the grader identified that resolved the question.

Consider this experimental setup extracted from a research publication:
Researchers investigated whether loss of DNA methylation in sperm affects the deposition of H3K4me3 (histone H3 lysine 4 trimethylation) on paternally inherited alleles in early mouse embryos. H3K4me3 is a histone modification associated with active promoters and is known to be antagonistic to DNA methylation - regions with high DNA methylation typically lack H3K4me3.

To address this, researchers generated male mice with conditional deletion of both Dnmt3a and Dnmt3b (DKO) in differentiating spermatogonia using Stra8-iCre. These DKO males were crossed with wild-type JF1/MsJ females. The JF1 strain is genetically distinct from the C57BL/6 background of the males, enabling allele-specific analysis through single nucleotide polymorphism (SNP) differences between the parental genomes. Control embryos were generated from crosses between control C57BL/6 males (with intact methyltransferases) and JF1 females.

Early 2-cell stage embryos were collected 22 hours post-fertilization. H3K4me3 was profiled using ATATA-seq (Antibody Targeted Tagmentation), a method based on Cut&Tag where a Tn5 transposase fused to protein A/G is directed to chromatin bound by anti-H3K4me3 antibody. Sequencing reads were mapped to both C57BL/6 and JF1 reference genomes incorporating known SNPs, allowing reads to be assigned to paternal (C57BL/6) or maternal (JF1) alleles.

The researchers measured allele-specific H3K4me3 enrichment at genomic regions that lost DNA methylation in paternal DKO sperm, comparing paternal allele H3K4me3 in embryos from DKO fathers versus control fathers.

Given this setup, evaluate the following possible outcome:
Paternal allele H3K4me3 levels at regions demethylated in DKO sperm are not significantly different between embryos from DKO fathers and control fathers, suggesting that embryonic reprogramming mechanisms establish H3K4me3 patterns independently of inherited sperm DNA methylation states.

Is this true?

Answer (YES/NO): NO